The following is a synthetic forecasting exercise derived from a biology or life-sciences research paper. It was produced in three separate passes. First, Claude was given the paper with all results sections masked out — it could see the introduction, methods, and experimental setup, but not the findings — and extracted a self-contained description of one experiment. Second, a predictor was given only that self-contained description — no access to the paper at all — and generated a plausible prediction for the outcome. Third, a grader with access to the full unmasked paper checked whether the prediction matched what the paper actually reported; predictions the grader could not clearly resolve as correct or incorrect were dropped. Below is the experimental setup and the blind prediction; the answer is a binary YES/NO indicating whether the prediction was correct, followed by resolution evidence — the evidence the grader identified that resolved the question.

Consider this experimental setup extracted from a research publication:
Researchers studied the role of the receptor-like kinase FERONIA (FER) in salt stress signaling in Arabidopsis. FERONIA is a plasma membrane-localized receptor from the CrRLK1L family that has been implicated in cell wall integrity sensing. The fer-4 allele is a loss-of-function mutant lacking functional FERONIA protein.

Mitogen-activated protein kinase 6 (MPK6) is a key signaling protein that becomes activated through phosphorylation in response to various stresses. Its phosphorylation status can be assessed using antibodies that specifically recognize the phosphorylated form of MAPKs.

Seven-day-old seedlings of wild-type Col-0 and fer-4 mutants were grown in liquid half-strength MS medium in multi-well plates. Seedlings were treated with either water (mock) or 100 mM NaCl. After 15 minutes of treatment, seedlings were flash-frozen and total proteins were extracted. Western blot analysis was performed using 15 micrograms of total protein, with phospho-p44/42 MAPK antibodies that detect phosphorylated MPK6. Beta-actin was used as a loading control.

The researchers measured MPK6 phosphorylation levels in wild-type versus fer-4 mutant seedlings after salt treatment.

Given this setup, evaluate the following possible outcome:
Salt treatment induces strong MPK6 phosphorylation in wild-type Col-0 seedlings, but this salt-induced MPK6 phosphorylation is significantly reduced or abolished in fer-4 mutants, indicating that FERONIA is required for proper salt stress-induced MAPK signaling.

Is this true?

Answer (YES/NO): NO